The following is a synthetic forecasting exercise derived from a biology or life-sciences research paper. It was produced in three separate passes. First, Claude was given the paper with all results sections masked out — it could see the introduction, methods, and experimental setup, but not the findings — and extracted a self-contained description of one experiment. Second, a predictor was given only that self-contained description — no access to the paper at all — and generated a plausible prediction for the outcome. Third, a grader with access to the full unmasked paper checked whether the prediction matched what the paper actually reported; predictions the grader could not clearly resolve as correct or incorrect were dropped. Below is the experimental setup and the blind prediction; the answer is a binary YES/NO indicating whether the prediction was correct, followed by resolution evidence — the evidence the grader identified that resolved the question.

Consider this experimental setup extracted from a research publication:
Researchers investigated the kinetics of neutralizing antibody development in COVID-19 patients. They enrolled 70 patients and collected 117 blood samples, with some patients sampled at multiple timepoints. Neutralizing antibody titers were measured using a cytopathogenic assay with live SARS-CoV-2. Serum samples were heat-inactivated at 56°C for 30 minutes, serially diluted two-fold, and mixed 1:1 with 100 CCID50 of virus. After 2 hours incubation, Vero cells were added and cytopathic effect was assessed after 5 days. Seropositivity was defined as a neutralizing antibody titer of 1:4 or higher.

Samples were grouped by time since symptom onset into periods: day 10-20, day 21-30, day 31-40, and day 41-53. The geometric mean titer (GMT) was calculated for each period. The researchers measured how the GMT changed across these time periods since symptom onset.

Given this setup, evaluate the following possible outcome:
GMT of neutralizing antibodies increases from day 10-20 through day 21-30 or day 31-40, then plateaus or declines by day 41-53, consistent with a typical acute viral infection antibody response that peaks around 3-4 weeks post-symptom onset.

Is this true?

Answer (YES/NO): NO